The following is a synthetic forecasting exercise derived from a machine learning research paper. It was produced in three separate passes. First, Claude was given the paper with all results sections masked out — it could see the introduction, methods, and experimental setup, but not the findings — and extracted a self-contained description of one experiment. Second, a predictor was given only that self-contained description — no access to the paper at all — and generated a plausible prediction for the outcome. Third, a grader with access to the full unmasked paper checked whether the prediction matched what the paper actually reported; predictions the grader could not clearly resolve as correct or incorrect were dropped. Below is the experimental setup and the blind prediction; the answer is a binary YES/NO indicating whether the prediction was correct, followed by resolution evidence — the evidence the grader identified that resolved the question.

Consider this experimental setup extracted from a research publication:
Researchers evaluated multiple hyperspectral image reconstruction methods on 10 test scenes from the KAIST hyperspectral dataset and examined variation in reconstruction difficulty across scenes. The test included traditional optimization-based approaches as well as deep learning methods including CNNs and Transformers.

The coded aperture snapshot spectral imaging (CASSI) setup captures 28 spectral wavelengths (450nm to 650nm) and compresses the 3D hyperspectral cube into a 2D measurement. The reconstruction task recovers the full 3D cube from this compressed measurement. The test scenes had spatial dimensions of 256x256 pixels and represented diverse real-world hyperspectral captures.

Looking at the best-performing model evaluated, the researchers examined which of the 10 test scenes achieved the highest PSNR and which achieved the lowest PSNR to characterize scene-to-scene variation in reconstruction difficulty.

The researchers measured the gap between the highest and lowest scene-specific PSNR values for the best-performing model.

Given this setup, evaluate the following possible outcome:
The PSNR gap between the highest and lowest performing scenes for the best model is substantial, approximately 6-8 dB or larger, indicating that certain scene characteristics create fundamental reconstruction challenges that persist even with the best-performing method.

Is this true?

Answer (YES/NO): YES